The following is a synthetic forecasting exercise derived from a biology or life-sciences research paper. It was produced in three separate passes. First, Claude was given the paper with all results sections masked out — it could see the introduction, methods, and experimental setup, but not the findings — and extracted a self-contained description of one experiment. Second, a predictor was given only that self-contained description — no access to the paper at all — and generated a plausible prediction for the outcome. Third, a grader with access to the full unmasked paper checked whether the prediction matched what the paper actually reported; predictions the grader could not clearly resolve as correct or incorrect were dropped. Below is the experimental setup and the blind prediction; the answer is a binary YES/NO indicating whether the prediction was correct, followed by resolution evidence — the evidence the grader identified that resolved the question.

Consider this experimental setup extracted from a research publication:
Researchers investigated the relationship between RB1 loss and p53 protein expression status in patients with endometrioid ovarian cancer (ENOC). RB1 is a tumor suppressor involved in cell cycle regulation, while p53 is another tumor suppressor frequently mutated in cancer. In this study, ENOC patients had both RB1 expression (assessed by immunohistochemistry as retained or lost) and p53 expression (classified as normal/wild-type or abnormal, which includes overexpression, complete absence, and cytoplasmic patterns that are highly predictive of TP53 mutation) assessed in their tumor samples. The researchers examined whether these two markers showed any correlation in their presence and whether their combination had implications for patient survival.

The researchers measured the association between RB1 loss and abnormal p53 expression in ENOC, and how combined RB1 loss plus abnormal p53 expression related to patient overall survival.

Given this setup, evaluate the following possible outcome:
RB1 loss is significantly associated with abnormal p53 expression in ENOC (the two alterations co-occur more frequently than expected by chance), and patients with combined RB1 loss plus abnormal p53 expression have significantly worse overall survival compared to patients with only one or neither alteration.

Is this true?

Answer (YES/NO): YES